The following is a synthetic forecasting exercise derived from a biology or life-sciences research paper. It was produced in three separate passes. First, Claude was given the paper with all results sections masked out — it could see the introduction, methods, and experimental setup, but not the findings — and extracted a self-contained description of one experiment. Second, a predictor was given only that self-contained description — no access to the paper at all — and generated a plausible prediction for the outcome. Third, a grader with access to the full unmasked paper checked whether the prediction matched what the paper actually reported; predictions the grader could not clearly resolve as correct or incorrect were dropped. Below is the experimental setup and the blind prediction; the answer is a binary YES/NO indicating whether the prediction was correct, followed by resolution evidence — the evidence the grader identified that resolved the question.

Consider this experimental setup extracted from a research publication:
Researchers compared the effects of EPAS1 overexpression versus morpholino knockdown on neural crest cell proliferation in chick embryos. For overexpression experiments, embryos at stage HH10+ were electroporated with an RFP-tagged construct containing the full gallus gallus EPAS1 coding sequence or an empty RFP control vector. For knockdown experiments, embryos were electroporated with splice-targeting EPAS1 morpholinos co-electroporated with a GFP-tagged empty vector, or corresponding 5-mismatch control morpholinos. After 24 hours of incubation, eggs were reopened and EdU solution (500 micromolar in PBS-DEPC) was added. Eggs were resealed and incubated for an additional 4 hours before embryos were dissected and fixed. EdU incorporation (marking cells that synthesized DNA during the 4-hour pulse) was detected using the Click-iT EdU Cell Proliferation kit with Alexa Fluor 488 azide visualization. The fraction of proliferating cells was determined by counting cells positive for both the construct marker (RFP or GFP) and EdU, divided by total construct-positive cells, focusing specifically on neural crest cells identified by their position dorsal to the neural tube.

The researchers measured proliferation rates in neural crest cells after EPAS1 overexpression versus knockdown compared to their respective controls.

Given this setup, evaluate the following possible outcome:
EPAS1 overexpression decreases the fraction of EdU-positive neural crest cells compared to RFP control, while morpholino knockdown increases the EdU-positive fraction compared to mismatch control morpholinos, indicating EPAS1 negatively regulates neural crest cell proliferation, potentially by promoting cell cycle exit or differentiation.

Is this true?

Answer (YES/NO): NO